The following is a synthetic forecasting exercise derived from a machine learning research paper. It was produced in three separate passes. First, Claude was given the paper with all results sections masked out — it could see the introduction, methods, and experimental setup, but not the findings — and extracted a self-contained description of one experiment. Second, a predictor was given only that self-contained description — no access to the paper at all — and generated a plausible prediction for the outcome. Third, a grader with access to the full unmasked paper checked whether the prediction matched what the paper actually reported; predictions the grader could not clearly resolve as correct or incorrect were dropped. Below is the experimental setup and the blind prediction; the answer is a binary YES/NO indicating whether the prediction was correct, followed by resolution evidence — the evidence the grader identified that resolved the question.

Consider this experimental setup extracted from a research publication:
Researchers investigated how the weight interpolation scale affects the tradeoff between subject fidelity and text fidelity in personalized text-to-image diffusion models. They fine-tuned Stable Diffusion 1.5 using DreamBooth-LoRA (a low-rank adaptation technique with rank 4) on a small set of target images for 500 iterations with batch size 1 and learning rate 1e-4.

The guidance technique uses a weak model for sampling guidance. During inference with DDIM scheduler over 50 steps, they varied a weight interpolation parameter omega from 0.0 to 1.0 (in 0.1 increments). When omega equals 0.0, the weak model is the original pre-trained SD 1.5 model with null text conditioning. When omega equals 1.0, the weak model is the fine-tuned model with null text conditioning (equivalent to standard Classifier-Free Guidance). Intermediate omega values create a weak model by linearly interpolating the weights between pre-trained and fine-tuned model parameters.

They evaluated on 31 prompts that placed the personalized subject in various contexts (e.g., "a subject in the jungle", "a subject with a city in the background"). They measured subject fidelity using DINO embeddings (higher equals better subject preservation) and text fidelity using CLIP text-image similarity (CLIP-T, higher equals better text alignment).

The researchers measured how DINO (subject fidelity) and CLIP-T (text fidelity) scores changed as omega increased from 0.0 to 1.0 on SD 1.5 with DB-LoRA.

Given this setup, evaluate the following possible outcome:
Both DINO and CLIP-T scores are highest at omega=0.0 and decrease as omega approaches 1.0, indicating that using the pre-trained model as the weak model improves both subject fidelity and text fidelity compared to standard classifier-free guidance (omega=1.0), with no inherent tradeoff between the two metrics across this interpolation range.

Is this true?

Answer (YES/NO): NO